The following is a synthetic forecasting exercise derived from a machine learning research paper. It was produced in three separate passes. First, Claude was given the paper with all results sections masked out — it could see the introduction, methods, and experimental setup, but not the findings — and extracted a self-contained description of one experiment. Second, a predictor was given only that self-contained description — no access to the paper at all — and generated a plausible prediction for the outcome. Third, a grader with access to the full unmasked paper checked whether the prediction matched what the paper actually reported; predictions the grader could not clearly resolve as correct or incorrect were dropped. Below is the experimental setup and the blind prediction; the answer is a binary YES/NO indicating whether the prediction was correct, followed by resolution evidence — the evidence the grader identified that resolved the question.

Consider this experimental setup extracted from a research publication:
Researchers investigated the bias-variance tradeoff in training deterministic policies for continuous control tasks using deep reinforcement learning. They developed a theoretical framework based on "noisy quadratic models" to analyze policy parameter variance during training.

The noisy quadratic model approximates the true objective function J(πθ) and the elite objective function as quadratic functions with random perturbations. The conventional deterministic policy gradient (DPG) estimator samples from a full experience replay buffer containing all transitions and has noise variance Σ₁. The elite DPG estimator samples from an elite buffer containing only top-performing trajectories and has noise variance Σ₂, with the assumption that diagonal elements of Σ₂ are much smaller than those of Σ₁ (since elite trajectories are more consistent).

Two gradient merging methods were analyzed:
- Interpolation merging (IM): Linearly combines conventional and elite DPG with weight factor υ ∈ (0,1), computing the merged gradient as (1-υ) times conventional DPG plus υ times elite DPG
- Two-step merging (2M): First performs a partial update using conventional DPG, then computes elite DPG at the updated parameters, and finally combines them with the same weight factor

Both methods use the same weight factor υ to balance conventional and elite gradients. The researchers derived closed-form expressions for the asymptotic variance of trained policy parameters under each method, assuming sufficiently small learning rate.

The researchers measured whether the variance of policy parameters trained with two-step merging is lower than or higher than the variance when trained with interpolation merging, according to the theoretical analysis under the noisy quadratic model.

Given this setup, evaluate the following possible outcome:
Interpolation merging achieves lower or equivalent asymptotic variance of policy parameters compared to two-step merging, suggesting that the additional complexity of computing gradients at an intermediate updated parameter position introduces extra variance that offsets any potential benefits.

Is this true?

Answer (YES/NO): NO